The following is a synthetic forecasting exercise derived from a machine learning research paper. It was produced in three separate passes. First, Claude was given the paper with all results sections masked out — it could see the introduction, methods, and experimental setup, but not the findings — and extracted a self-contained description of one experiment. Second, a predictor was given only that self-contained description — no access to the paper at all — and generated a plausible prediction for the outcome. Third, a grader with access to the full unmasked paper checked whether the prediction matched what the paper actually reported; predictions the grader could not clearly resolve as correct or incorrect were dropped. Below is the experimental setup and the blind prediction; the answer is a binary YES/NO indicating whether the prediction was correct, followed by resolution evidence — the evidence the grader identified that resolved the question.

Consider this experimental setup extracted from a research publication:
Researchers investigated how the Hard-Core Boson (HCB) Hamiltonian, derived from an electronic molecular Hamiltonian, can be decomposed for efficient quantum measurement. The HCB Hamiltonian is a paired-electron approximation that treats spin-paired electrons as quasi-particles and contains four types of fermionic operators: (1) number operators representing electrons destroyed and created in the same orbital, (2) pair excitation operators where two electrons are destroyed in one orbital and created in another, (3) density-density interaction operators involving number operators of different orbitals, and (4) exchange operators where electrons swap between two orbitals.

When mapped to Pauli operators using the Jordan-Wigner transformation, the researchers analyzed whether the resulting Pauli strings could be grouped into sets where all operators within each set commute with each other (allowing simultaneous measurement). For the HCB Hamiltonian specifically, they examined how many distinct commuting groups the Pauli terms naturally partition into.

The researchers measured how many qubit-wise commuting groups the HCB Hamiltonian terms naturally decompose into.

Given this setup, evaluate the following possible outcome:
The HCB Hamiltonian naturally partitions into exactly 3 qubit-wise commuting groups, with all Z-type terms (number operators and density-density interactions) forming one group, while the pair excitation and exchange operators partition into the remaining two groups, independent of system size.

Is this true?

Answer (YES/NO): NO